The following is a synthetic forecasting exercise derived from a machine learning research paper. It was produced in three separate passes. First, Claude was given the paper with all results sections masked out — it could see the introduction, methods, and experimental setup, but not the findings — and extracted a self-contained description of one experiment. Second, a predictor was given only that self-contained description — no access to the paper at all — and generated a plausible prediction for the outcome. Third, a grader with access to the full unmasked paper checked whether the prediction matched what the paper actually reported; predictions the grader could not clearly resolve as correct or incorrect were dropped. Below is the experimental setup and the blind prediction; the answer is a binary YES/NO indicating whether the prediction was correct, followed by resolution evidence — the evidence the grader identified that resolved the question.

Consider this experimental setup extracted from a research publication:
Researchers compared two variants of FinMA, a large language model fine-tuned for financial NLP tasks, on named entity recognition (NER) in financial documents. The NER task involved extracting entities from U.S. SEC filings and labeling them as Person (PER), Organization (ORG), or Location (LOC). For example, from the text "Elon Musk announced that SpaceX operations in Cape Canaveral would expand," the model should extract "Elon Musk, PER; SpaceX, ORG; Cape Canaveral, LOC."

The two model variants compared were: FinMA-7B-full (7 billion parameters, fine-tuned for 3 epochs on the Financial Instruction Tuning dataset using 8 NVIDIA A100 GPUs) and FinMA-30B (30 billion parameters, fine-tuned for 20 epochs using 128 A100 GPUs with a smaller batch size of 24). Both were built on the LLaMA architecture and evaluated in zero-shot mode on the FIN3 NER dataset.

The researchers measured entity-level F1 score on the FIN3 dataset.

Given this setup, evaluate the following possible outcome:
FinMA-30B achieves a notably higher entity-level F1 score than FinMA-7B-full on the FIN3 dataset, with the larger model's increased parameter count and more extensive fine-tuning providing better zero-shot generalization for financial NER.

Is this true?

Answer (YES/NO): NO